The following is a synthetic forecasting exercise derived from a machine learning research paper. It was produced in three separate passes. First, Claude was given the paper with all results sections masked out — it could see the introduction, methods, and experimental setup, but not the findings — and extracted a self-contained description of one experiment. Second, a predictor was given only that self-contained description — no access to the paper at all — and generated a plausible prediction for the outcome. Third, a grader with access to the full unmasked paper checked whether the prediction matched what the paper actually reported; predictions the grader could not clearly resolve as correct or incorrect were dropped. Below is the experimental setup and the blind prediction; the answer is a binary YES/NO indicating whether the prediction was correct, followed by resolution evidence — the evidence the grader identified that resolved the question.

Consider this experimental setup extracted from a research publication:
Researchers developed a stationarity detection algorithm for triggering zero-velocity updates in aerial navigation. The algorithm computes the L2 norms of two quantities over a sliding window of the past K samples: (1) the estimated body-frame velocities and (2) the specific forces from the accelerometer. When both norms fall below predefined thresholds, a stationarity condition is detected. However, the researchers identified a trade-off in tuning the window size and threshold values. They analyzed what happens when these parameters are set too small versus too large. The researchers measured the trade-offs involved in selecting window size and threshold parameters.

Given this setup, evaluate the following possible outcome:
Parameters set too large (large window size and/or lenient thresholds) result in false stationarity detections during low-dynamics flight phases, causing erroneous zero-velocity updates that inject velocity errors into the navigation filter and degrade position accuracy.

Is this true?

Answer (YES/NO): NO